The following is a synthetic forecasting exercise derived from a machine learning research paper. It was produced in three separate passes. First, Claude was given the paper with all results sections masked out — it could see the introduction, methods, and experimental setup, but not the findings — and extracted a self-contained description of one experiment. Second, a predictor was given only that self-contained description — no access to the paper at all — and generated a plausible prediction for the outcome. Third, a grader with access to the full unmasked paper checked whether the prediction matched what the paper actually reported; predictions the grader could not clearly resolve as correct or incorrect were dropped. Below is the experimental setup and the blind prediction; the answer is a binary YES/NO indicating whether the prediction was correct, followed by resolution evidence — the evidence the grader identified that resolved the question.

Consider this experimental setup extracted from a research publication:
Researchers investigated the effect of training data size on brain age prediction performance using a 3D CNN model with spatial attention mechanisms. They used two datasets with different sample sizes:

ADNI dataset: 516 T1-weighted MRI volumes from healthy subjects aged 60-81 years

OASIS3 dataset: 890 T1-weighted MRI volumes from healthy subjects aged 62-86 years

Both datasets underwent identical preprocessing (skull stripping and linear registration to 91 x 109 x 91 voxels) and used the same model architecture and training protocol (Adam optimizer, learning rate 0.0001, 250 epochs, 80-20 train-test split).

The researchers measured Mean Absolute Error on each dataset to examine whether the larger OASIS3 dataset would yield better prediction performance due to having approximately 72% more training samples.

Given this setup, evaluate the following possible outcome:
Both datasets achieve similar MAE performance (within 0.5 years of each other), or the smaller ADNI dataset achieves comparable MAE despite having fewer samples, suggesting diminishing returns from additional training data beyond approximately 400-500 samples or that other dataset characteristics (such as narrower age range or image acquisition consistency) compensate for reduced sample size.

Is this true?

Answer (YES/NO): NO